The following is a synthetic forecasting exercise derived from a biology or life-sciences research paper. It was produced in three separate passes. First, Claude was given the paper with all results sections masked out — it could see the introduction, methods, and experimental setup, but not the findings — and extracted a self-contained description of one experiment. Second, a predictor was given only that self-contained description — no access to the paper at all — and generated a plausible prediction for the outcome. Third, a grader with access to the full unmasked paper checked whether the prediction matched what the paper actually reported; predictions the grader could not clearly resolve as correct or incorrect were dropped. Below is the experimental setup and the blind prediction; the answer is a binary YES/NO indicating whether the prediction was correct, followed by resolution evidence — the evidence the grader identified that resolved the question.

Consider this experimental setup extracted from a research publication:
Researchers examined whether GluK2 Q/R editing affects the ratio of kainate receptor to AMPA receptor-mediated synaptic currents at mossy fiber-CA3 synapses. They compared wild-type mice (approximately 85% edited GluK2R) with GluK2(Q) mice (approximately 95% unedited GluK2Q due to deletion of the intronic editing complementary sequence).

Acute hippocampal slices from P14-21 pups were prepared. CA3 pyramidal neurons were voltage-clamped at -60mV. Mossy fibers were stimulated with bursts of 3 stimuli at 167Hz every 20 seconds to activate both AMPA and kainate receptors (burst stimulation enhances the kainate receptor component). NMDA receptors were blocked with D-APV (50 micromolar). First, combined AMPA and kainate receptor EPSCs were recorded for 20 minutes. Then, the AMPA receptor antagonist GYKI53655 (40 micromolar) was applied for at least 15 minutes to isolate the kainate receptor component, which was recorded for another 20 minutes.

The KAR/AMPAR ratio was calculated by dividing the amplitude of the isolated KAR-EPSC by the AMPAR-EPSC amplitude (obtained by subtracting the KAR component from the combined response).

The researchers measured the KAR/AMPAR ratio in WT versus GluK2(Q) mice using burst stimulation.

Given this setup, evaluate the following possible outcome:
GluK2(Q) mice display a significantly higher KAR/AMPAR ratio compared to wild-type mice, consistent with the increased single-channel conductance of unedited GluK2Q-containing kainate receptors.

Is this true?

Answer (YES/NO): YES